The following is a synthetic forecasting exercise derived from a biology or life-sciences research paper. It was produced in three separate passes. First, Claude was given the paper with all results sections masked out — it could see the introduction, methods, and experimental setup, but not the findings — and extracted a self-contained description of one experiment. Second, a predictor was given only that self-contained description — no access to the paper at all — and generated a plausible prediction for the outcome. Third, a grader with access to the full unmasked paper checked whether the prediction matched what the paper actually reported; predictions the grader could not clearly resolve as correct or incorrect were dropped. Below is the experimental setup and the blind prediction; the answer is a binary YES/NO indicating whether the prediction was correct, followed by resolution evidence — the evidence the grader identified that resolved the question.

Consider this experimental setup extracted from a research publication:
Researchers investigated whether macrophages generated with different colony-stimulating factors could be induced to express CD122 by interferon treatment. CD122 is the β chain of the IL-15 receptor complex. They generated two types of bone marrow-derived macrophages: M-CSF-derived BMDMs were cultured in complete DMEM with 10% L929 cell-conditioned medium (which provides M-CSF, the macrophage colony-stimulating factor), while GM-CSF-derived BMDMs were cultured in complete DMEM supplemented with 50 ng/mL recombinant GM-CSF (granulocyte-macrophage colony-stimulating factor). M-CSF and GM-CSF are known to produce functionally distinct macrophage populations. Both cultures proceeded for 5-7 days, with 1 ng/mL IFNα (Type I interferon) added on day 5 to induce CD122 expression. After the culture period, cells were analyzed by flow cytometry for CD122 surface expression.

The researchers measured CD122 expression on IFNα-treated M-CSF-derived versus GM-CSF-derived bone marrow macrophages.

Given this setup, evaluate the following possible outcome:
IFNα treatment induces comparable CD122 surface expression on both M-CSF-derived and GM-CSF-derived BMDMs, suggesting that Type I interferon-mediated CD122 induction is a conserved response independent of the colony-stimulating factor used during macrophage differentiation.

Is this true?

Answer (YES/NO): NO